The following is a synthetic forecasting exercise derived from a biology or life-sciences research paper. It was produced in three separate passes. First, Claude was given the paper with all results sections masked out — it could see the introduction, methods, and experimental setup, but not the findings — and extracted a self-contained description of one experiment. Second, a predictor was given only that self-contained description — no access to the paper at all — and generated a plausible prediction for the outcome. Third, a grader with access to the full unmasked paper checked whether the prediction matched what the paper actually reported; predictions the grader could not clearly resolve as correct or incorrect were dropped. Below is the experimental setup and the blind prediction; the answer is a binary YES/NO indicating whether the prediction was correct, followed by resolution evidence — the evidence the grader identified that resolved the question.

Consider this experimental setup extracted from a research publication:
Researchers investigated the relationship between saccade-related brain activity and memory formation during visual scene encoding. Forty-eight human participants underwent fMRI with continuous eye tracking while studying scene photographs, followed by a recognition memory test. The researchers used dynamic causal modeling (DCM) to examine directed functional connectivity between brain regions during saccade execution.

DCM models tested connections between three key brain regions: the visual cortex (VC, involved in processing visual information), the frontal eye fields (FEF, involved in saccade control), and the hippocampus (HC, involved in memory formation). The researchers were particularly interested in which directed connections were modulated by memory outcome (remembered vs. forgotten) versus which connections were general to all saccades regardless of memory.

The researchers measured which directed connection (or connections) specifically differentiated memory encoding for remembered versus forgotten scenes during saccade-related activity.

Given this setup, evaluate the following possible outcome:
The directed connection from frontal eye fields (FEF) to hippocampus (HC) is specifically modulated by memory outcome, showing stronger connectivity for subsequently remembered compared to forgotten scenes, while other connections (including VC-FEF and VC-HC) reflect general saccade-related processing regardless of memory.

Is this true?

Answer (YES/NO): NO